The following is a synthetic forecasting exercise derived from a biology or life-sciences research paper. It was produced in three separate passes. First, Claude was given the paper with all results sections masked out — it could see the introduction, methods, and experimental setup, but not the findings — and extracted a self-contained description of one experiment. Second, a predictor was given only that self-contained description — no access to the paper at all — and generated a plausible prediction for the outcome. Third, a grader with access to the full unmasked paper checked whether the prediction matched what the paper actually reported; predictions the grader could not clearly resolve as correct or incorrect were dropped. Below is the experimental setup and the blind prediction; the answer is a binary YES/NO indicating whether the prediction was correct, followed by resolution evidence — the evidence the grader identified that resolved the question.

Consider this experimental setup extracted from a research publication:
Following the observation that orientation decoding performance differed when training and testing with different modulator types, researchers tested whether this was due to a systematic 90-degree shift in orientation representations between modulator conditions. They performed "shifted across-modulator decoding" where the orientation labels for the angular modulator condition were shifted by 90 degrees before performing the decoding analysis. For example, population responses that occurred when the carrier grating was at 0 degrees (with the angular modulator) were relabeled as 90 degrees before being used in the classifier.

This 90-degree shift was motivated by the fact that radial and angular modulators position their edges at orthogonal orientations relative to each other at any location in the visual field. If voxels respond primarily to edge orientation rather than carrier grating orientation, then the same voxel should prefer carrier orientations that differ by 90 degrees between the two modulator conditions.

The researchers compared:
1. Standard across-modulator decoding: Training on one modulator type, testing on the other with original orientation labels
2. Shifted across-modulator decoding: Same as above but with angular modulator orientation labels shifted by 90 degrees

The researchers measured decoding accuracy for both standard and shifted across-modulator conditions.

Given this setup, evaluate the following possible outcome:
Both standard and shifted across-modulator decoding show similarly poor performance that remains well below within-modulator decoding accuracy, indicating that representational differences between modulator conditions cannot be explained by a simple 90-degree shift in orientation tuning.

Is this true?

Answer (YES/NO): NO